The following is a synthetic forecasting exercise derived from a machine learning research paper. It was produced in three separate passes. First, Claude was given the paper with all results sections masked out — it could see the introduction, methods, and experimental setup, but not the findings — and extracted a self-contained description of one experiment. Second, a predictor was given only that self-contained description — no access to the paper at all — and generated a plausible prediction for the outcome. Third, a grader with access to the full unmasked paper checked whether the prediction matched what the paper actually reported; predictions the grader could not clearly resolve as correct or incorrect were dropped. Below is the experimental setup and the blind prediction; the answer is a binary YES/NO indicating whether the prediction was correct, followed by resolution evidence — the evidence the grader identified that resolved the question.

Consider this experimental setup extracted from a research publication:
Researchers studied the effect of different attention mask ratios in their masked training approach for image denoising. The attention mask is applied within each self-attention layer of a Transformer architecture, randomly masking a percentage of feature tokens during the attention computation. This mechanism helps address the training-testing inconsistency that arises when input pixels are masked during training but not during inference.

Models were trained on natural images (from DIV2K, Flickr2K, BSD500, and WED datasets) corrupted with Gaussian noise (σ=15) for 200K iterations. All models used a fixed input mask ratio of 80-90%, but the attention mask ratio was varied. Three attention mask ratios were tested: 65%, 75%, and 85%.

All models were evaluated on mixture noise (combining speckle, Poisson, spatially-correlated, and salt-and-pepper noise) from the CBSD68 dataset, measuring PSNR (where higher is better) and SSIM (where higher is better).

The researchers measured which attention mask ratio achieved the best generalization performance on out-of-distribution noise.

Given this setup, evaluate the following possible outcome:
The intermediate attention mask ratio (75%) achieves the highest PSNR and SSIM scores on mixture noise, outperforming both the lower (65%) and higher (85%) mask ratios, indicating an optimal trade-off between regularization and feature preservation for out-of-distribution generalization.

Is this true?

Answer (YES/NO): YES